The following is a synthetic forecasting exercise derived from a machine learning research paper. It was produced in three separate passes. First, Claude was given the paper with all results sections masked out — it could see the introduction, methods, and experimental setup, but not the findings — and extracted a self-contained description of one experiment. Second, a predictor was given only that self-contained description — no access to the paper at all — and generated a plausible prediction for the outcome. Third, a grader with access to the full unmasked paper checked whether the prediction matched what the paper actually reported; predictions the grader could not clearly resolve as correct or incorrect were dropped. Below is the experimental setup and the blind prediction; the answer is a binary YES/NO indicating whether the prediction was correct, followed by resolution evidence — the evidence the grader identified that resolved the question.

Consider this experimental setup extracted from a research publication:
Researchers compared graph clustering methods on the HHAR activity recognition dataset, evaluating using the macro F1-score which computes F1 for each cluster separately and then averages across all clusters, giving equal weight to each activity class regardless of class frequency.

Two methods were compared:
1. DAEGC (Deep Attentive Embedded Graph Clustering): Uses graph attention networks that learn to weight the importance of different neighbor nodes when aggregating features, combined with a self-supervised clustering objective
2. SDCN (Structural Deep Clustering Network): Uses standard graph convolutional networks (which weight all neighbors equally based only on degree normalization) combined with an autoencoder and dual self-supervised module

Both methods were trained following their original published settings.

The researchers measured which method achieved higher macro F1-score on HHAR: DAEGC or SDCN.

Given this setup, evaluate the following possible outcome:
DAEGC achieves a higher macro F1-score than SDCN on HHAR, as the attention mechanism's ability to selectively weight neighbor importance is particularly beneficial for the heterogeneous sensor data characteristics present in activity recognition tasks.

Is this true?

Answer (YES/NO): NO